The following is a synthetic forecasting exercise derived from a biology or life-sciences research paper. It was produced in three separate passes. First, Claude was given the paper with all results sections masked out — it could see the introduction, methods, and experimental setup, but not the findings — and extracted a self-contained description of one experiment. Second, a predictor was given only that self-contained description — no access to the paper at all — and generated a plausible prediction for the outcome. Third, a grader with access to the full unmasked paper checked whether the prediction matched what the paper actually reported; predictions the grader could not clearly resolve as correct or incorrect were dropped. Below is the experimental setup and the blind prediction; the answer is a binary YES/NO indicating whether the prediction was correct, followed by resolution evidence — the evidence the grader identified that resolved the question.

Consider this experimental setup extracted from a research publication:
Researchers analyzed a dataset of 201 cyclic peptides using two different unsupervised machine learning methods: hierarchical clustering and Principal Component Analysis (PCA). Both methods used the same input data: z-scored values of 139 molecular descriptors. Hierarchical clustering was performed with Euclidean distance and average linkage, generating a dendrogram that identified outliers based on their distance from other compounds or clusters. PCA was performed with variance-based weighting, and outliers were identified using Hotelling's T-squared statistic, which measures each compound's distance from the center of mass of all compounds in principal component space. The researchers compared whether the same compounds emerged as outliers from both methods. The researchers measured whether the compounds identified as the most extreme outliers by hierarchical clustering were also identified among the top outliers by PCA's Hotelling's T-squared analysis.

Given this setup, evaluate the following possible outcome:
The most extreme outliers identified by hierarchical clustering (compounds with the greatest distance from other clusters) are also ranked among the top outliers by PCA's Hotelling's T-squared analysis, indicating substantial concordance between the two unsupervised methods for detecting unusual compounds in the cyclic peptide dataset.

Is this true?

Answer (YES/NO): YES